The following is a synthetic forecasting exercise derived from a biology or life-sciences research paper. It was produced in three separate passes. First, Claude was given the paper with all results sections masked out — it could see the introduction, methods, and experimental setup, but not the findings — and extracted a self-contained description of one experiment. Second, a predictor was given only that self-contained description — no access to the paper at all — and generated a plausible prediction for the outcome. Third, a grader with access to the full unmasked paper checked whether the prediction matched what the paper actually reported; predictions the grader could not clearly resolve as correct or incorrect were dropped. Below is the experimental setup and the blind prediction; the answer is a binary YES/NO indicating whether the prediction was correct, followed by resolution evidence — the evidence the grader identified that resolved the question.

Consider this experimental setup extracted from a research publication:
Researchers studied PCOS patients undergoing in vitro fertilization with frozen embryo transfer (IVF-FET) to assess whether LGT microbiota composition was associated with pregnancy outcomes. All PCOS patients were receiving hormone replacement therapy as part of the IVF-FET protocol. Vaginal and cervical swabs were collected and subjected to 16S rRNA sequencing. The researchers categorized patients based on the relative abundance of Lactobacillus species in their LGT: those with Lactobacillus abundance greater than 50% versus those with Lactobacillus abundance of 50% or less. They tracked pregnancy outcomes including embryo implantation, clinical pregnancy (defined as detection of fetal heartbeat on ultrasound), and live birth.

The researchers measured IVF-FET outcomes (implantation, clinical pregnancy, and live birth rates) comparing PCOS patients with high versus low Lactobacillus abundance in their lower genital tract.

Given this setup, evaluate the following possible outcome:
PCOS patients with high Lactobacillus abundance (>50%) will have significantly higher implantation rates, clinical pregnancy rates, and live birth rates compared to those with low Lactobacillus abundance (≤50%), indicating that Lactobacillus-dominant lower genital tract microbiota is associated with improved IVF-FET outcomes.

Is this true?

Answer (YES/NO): NO